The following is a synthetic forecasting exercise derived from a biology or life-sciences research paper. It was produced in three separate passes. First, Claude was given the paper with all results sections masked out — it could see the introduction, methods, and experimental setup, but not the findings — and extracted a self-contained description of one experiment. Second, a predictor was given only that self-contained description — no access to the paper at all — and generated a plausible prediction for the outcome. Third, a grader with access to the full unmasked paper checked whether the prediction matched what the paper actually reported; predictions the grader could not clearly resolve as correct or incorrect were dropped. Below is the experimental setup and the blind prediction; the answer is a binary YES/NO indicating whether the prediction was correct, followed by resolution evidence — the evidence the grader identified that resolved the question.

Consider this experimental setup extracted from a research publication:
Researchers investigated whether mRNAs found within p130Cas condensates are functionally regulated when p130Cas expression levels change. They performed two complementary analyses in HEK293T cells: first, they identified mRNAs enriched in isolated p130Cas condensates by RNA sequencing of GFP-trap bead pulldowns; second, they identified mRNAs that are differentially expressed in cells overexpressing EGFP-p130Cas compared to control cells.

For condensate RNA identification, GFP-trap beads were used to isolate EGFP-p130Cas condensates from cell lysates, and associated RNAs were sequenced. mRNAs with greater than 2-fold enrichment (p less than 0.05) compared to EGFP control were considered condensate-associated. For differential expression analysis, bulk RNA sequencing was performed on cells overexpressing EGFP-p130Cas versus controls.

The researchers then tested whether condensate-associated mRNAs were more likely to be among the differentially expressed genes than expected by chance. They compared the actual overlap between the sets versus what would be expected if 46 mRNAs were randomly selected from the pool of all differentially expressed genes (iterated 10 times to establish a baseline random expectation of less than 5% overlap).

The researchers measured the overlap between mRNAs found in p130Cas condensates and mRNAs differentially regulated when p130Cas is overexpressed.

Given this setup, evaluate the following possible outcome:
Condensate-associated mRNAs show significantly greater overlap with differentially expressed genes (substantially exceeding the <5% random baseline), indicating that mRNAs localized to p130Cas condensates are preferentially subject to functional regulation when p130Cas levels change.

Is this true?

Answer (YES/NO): YES